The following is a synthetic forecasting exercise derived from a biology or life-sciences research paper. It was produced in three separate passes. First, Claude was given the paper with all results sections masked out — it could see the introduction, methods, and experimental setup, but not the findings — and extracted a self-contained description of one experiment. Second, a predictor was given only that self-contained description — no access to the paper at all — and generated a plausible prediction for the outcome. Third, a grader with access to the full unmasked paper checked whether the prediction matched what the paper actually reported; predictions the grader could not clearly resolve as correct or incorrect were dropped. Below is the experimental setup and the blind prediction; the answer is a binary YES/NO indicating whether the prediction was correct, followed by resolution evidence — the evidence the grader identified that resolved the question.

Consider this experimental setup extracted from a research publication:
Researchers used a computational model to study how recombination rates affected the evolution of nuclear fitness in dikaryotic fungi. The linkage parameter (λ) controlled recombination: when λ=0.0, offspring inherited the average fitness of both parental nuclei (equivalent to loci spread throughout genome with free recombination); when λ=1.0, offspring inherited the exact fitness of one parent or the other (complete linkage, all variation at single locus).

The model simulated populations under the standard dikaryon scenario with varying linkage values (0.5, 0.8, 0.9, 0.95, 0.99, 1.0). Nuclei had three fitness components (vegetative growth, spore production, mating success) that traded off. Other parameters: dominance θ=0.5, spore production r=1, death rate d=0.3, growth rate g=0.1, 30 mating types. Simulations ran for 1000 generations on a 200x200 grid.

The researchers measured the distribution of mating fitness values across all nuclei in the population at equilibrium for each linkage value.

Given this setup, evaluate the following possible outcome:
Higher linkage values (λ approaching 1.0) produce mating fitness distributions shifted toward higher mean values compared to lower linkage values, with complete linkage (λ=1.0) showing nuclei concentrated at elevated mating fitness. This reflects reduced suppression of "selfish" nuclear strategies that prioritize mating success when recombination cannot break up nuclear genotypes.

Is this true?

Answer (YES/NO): NO